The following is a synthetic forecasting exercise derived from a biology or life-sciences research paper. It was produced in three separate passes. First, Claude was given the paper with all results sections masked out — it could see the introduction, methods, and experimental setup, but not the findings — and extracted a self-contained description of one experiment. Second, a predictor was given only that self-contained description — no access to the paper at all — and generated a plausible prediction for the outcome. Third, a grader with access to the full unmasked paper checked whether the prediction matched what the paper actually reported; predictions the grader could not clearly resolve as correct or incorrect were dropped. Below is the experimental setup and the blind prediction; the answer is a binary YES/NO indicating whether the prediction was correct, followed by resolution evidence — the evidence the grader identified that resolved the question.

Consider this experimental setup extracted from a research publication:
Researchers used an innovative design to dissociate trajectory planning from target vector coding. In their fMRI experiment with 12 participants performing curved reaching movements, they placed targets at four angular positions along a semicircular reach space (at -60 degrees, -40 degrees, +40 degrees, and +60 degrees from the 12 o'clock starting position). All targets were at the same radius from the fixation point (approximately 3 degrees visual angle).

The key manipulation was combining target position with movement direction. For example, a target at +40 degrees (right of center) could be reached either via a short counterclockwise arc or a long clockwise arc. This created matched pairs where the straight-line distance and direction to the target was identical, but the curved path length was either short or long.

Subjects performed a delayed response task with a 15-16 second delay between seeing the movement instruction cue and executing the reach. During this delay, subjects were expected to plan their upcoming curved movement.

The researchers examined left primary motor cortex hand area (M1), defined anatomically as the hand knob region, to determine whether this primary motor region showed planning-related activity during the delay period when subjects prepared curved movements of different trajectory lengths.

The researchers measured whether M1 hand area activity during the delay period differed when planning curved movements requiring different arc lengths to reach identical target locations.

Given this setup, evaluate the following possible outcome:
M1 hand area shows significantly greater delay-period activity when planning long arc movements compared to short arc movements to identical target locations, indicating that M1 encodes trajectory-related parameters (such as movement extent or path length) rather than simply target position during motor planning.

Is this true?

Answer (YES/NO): NO